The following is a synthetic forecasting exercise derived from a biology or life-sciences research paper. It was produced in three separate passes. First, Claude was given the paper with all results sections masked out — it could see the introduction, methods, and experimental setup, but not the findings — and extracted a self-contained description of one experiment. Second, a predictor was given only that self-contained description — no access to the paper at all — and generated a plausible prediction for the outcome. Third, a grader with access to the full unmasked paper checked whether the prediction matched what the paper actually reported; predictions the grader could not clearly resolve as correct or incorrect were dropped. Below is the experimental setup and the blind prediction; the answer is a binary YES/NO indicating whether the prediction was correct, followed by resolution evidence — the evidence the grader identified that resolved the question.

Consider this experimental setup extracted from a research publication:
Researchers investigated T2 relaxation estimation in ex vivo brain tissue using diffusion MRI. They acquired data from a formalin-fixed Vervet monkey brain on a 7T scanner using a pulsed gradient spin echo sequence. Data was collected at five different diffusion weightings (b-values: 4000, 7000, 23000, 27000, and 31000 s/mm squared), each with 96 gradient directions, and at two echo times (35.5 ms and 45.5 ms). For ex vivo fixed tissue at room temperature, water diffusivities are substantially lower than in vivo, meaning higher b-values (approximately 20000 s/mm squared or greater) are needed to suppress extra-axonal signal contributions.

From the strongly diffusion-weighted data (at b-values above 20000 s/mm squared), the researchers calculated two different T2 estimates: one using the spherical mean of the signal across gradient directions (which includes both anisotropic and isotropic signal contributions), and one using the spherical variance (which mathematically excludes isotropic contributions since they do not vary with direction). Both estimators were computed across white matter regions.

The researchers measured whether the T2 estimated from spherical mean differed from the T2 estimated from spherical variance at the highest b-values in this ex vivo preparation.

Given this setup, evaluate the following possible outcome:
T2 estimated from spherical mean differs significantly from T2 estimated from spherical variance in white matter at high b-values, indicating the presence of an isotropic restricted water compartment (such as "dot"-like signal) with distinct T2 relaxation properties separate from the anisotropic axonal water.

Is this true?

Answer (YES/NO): YES